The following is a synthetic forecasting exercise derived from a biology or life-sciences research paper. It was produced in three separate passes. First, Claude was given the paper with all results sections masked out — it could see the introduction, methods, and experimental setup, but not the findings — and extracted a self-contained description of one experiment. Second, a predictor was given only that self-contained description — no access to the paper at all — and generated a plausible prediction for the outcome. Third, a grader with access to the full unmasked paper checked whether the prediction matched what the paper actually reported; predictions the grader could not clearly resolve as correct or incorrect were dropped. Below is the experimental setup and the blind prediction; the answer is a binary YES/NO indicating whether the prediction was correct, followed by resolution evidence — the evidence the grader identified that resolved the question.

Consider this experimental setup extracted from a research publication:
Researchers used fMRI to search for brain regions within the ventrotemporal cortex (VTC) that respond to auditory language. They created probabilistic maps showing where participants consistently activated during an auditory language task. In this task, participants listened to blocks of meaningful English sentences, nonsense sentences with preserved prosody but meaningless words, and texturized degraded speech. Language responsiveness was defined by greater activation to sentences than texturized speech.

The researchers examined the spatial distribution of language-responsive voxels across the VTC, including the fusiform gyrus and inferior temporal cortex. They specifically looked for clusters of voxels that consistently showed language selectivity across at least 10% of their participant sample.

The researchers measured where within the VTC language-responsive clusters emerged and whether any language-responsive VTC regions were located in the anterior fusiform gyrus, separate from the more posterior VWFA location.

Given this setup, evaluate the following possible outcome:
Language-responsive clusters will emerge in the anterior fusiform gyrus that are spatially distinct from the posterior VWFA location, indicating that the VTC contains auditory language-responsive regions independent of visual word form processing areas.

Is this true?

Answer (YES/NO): YES